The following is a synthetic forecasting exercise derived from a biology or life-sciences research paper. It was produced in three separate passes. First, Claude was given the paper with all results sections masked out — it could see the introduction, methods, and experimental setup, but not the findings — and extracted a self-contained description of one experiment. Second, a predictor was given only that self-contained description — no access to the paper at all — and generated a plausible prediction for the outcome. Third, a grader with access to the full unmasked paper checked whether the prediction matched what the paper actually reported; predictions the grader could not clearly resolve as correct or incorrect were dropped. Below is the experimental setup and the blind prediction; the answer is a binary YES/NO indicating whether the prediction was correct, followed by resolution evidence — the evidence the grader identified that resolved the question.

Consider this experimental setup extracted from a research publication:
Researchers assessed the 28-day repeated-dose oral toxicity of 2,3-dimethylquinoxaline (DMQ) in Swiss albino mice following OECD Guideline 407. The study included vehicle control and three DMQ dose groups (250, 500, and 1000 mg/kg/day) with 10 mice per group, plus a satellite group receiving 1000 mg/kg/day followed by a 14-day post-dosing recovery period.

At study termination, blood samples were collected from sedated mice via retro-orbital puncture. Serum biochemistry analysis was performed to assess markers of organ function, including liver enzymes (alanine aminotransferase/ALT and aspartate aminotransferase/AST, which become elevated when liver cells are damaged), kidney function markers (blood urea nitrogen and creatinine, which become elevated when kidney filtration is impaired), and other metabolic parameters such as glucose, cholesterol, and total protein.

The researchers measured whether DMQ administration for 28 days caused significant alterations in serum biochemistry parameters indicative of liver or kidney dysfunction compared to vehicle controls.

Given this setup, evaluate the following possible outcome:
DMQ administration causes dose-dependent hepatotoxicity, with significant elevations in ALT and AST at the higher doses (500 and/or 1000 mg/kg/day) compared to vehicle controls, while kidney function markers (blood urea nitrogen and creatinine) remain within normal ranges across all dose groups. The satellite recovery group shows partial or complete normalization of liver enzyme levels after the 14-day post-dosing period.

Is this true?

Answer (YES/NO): NO